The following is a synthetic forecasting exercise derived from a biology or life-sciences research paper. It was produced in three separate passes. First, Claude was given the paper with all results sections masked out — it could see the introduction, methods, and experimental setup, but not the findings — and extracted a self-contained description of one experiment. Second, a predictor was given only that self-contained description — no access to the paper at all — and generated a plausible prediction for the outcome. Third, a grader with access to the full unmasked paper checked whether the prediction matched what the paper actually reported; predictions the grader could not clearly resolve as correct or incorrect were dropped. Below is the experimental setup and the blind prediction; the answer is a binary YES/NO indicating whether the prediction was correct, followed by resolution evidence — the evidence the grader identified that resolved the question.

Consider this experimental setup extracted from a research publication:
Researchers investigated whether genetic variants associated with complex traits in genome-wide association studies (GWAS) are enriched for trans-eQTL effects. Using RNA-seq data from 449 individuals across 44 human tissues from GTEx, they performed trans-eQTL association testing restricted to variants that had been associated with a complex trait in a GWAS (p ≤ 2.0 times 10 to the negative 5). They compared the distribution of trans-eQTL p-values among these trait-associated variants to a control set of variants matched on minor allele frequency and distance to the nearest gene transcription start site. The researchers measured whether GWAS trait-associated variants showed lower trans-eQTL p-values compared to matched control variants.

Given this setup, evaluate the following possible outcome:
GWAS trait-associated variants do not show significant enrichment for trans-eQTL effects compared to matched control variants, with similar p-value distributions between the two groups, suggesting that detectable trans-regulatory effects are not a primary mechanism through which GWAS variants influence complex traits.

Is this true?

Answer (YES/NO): NO